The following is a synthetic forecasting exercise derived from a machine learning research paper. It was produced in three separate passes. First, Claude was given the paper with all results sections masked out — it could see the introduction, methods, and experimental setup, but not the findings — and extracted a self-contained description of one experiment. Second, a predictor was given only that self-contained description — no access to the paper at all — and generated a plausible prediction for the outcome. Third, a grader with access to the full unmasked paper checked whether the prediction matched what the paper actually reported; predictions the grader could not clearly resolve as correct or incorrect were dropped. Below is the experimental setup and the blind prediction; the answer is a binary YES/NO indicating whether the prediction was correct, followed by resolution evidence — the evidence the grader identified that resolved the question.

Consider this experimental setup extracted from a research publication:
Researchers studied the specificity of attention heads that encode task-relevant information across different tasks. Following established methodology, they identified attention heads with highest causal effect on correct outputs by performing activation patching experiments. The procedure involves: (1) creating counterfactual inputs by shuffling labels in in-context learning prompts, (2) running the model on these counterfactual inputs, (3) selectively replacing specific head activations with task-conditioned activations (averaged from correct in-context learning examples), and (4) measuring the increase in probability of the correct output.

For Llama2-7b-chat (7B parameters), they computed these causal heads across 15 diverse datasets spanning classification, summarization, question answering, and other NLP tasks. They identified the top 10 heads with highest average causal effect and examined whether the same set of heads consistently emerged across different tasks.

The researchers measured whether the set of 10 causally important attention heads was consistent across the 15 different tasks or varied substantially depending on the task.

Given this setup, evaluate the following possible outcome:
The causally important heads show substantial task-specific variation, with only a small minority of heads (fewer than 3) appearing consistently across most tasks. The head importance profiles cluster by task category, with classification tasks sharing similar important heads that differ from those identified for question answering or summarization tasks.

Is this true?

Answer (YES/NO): NO